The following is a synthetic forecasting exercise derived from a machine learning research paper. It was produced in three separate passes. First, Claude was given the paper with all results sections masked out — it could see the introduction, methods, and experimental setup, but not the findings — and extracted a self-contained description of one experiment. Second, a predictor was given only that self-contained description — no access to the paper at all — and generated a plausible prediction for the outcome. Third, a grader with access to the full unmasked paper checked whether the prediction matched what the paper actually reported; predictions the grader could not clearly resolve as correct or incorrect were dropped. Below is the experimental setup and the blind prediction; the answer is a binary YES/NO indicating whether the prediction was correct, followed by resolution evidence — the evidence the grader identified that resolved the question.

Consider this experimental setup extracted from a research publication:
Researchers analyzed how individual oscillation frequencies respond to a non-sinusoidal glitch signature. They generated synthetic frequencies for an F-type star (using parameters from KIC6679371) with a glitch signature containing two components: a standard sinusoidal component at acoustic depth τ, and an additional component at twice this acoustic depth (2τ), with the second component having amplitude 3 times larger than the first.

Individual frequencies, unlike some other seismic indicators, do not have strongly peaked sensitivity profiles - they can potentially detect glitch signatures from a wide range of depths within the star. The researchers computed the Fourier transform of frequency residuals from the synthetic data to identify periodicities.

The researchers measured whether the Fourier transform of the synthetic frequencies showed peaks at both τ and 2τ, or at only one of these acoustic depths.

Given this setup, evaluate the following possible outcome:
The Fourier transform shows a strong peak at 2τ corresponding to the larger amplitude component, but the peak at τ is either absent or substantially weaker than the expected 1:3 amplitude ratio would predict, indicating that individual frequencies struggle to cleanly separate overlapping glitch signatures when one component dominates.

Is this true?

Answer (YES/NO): NO